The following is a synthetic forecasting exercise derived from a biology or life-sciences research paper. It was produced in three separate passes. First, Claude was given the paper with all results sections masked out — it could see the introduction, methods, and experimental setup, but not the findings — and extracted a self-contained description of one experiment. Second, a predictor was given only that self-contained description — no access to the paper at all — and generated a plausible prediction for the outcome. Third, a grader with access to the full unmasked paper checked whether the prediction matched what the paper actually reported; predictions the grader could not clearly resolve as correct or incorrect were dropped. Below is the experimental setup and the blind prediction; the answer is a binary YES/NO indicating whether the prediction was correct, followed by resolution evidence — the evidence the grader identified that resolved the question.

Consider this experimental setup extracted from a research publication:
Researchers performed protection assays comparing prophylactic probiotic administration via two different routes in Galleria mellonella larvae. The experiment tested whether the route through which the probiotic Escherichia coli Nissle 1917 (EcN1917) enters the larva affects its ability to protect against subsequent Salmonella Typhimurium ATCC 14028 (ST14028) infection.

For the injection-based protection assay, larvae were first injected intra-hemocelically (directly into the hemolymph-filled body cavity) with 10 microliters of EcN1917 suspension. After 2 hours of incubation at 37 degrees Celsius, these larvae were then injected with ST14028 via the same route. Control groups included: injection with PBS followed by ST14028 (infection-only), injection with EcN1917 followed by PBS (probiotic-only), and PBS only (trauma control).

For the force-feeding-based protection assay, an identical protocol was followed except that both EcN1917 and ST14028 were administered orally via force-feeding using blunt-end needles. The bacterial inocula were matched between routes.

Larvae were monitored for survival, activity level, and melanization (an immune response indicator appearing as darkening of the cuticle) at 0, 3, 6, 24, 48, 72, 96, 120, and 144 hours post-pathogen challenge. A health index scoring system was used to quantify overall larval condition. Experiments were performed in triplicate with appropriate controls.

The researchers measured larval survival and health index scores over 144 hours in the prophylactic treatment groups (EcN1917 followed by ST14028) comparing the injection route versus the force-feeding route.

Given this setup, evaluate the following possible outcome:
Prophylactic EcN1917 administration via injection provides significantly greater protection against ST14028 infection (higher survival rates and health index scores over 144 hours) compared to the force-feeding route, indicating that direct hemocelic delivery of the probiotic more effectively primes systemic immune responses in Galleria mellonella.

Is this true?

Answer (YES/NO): NO